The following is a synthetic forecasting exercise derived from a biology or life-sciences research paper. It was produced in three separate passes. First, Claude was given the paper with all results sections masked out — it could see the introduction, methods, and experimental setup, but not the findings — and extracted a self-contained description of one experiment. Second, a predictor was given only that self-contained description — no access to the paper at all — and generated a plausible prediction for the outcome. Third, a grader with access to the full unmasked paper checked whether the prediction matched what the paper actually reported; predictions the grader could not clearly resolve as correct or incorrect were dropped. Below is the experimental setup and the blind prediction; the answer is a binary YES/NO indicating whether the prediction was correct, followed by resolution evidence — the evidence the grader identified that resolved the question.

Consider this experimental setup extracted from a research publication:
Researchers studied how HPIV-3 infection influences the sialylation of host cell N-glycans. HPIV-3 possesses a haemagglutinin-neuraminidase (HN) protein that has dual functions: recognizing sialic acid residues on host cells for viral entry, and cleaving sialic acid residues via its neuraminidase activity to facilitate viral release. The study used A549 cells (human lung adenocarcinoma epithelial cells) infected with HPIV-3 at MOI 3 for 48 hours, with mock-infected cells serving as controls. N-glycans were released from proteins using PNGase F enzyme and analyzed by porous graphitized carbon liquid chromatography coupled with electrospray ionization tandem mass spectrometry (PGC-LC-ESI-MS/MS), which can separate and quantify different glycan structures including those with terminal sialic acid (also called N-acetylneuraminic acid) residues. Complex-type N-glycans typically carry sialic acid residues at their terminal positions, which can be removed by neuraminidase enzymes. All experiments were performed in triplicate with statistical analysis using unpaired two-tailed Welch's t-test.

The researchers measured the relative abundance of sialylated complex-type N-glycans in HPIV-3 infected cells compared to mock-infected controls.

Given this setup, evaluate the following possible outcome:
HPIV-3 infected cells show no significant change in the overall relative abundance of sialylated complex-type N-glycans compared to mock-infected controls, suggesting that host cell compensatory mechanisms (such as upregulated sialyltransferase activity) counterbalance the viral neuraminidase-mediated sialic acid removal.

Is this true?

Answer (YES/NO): NO